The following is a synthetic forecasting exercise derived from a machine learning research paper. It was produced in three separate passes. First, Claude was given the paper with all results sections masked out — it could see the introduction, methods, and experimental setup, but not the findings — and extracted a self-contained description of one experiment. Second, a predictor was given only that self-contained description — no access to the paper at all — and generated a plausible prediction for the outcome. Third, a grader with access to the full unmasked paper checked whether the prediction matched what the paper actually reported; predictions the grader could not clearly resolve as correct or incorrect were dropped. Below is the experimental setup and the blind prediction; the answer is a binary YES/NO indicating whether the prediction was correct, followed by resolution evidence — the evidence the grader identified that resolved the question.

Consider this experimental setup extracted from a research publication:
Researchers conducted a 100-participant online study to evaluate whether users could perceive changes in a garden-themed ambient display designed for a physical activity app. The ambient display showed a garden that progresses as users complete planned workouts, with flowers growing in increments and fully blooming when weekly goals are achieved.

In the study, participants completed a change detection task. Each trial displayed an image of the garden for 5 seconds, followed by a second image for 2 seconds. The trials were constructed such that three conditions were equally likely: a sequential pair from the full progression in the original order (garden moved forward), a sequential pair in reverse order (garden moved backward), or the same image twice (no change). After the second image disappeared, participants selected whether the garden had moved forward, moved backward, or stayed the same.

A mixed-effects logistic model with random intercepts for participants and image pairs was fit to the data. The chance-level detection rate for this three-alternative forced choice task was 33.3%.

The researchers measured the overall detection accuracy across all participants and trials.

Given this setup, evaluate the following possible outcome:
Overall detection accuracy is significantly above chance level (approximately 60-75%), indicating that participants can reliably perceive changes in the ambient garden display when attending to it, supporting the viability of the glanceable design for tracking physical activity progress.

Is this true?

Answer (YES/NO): NO